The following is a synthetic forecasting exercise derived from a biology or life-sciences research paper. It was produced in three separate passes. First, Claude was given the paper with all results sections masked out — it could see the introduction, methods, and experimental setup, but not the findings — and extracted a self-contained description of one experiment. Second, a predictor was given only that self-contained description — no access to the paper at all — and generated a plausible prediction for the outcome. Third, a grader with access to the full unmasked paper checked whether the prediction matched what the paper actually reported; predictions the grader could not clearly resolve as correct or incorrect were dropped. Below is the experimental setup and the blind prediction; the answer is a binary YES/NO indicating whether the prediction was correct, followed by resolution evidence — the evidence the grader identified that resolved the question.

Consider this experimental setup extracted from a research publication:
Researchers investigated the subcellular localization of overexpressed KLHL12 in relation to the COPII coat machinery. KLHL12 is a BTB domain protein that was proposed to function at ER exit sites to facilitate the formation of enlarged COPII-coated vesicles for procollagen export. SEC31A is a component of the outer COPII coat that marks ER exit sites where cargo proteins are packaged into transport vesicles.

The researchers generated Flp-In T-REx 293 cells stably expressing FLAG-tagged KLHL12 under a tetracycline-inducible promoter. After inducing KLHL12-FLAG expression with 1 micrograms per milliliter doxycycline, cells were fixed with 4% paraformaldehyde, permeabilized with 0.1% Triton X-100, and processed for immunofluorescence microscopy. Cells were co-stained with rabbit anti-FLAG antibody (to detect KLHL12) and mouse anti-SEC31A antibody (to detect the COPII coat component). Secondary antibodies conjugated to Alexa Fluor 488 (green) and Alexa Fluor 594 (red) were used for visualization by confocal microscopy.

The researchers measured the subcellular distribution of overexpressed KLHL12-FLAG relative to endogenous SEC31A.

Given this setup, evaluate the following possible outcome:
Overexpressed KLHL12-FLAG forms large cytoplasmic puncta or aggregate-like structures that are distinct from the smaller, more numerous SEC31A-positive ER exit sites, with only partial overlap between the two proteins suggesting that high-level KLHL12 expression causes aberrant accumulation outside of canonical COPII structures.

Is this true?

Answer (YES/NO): NO